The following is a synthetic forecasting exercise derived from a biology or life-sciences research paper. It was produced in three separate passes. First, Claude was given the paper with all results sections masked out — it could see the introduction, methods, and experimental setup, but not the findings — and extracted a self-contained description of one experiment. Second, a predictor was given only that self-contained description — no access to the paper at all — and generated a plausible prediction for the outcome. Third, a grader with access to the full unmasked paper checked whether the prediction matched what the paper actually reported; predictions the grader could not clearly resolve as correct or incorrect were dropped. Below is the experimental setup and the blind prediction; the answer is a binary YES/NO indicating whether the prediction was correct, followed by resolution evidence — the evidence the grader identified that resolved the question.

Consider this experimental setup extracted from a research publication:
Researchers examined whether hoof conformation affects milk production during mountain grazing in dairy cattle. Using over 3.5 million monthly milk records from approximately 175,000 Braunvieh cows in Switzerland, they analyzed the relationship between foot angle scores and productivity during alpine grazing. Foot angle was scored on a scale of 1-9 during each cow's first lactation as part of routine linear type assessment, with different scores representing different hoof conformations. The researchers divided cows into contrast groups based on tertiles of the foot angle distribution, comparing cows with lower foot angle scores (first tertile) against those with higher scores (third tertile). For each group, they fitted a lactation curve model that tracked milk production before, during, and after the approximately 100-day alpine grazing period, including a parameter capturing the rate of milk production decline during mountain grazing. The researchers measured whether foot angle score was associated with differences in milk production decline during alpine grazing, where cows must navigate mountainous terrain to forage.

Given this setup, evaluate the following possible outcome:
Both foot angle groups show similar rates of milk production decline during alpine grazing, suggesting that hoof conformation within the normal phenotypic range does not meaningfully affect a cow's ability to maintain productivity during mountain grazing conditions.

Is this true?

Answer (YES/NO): YES